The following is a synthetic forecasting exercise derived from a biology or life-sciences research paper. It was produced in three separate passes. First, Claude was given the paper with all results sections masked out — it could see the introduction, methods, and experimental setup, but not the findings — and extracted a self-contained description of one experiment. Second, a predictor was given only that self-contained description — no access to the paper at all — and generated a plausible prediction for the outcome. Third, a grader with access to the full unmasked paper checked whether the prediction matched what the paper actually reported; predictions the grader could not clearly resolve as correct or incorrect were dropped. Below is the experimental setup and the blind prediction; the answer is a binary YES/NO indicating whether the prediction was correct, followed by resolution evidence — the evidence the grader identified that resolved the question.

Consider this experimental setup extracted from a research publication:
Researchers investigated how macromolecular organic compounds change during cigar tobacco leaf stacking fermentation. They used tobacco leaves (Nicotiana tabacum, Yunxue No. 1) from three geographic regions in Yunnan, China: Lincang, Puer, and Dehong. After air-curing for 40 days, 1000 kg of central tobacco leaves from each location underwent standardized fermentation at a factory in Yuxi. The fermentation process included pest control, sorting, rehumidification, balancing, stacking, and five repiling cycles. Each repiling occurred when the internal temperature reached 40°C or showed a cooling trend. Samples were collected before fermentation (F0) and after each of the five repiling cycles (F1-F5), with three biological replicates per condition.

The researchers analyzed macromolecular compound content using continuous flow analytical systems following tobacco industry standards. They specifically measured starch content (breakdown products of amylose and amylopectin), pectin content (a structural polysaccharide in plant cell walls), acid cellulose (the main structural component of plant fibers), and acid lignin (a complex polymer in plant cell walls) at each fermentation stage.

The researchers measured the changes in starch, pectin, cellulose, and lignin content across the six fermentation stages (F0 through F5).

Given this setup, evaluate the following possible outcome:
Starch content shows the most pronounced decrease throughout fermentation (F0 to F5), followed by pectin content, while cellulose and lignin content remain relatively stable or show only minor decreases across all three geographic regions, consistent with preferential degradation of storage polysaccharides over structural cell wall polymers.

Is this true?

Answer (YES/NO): NO